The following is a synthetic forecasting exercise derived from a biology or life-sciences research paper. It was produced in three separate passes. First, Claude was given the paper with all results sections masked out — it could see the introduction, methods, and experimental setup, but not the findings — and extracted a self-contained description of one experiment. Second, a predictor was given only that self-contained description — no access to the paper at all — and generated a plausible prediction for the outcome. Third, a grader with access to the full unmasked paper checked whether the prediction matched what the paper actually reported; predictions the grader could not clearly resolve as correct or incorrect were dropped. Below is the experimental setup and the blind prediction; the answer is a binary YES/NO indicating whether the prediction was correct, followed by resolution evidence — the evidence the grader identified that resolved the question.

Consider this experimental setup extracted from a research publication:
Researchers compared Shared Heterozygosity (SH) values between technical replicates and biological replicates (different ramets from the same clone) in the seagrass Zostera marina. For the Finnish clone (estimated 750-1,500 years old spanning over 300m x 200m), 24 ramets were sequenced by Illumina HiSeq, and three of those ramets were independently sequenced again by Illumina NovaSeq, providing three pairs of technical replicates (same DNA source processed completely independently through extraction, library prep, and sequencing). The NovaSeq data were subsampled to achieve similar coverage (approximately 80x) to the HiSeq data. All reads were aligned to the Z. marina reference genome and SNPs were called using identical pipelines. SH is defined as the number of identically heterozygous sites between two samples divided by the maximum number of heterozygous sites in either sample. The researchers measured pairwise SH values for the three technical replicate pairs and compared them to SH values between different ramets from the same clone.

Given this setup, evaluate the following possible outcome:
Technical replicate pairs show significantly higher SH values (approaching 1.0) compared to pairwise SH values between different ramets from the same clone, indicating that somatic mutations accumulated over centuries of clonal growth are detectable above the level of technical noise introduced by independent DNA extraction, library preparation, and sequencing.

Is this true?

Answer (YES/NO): YES